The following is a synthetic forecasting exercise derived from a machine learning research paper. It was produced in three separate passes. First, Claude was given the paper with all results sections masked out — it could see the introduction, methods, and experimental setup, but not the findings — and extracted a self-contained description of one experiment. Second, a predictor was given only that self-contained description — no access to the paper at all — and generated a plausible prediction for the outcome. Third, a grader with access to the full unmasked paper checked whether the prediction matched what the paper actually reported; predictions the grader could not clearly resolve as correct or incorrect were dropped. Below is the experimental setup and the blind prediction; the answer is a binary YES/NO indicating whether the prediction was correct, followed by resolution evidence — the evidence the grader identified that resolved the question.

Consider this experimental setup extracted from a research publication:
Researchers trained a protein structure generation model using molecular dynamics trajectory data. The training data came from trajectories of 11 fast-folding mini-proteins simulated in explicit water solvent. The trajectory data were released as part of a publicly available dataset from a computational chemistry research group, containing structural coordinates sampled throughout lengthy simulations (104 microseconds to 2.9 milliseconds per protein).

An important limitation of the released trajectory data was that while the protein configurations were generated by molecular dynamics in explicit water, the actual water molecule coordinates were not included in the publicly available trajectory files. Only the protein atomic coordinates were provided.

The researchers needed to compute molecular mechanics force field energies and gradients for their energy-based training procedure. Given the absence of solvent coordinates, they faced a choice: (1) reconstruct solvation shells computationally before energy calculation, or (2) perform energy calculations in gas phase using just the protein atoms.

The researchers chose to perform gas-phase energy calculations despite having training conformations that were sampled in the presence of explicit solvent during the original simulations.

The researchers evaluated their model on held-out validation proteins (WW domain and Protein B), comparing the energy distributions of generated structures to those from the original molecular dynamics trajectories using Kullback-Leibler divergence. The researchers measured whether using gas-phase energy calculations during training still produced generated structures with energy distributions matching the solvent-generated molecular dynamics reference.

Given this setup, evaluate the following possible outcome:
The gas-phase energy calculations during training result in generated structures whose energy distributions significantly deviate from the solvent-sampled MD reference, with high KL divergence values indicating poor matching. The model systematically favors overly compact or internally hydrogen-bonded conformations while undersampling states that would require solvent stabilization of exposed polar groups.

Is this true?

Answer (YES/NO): NO